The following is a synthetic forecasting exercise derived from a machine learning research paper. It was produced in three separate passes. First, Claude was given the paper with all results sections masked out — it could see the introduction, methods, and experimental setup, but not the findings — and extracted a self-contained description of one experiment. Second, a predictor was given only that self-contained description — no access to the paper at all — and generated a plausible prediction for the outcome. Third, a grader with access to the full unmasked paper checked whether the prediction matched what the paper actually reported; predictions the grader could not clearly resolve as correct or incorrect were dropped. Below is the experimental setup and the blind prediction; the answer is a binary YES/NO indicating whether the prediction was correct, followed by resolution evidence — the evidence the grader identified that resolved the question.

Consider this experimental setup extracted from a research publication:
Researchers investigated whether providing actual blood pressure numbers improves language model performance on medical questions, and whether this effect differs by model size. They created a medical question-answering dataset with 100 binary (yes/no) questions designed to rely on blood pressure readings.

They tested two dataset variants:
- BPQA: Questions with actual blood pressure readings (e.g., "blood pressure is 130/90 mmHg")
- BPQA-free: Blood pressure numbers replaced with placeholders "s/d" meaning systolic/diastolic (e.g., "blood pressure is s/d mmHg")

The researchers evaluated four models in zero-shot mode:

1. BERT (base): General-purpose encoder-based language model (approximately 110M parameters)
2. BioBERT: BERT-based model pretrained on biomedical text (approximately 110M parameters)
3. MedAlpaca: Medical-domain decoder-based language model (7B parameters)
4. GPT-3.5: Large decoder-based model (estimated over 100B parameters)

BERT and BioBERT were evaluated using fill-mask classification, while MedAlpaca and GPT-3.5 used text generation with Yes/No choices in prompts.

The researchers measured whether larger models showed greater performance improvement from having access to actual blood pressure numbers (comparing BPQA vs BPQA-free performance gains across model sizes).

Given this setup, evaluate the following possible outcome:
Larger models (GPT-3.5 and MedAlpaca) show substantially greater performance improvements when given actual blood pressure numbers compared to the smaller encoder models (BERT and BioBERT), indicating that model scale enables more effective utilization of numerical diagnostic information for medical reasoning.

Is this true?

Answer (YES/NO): YES